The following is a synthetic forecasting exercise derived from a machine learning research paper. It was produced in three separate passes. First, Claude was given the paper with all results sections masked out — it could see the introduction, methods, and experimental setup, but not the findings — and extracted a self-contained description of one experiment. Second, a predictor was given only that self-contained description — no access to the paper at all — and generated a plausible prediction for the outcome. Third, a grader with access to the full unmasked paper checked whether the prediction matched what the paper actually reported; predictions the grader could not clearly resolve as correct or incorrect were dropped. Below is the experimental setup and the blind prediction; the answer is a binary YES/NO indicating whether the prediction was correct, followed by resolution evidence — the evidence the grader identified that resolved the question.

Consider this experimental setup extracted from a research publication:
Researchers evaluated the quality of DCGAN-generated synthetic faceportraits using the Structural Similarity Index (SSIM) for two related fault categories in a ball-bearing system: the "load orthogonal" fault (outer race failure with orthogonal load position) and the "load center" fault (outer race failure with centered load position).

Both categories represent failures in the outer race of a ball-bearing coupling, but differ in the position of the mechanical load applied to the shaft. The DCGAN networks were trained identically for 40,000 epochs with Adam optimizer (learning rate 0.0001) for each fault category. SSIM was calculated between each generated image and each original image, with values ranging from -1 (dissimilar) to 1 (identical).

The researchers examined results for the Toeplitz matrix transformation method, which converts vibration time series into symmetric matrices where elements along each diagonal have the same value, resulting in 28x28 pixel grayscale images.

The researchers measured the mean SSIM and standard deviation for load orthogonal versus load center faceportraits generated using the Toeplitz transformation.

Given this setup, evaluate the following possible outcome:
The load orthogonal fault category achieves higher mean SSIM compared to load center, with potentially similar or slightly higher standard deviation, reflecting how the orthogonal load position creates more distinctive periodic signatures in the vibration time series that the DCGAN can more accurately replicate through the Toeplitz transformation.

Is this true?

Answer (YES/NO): NO